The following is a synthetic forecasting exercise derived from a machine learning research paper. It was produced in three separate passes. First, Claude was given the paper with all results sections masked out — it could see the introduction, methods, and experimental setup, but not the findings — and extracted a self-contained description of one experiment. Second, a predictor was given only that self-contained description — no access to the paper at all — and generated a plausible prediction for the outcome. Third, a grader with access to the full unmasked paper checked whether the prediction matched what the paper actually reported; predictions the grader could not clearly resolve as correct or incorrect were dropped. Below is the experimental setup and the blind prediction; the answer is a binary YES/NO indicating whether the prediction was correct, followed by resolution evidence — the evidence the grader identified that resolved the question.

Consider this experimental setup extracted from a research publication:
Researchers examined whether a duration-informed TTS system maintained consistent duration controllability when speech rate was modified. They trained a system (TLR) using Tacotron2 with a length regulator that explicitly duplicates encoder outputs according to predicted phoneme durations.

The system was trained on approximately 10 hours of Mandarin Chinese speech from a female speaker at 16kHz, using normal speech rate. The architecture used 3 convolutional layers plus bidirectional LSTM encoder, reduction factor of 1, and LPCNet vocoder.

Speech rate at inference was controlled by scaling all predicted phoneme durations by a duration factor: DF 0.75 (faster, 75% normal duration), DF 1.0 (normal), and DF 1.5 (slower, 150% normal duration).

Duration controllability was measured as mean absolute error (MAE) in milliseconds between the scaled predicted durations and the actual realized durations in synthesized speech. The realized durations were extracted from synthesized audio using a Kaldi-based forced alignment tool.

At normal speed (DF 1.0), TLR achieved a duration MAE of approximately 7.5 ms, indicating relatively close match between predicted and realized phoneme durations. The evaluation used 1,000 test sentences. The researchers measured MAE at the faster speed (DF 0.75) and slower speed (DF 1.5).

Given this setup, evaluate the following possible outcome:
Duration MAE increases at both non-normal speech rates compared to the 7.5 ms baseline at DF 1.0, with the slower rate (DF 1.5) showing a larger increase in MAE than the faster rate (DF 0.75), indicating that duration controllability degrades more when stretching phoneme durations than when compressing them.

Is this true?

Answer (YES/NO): YES